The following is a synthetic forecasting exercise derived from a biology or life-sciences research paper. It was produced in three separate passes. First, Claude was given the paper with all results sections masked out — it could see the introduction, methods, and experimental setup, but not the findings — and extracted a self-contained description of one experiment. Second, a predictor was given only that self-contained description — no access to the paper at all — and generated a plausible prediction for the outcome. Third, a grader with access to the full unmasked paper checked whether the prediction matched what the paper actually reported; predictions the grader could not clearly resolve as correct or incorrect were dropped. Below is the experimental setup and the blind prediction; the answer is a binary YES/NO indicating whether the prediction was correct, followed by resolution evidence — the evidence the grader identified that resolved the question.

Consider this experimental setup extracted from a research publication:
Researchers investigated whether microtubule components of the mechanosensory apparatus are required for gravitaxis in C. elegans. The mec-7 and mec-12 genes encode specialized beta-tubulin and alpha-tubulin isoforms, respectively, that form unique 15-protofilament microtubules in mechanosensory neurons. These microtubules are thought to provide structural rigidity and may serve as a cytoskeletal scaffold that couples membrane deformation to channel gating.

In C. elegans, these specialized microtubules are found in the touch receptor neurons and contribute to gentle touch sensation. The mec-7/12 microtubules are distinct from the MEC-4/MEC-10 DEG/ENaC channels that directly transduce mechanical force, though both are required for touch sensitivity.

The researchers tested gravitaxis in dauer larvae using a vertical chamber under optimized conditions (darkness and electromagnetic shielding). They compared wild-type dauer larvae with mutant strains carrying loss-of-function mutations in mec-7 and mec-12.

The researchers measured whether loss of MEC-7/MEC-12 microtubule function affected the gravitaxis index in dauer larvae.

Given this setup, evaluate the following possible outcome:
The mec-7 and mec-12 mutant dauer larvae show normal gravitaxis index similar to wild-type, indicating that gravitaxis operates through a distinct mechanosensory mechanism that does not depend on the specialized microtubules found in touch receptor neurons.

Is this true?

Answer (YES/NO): NO